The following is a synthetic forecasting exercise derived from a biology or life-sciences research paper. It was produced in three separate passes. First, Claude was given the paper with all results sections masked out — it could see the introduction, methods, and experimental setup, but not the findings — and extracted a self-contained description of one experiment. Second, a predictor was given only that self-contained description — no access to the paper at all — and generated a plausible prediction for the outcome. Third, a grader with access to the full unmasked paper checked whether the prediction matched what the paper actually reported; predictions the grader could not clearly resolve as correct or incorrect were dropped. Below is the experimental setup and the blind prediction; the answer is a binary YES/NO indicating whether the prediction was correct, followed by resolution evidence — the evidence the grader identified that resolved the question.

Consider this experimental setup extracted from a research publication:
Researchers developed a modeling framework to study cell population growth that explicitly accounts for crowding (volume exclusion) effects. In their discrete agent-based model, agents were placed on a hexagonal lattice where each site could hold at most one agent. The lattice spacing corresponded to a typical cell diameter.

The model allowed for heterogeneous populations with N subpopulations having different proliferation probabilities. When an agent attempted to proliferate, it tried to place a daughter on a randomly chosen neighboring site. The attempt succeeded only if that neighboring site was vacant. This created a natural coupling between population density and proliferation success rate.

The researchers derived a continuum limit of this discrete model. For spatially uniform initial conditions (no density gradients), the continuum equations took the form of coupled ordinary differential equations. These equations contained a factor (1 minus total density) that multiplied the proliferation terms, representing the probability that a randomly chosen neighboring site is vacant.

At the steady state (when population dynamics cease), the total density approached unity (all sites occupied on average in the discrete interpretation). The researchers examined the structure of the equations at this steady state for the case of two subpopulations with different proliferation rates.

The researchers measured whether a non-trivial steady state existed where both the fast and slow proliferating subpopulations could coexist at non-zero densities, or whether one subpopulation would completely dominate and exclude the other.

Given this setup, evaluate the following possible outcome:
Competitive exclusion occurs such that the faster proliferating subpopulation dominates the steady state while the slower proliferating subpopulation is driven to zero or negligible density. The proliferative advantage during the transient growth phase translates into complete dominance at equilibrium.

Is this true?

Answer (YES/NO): NO